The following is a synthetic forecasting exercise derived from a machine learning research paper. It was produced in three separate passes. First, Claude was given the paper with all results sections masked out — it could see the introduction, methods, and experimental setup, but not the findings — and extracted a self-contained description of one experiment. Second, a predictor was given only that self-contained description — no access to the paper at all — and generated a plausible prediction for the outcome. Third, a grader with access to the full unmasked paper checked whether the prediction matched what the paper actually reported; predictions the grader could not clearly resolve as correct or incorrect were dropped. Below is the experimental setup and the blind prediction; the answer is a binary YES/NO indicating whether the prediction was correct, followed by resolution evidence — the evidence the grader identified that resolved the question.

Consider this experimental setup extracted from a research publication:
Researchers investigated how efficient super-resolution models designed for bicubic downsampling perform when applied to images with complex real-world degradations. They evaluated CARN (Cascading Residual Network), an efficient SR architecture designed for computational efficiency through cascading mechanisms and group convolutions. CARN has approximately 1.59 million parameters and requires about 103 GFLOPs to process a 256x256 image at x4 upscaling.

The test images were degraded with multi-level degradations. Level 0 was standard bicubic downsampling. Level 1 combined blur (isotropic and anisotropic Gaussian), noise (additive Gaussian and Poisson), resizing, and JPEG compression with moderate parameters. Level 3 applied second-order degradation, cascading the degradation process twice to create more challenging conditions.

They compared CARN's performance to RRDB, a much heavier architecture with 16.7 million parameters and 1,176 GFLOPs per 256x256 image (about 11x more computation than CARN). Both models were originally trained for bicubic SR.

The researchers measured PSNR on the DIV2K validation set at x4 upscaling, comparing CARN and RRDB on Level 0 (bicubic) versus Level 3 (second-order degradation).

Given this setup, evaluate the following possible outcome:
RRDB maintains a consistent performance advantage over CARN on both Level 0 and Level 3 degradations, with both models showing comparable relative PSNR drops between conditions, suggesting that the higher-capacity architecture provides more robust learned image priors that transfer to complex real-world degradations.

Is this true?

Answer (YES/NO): NO